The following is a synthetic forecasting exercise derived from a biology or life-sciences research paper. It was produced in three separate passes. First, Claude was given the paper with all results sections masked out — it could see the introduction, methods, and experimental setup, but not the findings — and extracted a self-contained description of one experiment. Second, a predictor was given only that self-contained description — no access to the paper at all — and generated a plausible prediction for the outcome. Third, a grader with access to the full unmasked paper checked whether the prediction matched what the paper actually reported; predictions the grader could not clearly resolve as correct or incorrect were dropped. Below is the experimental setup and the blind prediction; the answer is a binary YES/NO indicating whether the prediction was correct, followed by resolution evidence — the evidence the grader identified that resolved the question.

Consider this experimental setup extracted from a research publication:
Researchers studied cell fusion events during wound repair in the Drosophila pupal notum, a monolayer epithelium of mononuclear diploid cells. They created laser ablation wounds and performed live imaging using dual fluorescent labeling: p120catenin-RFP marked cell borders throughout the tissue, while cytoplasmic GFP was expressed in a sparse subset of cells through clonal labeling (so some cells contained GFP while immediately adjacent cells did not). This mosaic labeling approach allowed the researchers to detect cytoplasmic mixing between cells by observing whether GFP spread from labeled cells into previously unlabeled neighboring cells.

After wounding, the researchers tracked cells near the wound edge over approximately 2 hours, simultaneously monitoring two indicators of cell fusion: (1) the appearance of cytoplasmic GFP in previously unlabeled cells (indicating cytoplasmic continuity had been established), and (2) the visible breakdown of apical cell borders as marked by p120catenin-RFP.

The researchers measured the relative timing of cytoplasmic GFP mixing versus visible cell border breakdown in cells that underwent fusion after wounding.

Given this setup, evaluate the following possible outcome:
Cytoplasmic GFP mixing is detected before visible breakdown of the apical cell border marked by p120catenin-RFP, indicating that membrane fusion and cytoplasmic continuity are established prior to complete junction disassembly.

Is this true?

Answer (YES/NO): YES